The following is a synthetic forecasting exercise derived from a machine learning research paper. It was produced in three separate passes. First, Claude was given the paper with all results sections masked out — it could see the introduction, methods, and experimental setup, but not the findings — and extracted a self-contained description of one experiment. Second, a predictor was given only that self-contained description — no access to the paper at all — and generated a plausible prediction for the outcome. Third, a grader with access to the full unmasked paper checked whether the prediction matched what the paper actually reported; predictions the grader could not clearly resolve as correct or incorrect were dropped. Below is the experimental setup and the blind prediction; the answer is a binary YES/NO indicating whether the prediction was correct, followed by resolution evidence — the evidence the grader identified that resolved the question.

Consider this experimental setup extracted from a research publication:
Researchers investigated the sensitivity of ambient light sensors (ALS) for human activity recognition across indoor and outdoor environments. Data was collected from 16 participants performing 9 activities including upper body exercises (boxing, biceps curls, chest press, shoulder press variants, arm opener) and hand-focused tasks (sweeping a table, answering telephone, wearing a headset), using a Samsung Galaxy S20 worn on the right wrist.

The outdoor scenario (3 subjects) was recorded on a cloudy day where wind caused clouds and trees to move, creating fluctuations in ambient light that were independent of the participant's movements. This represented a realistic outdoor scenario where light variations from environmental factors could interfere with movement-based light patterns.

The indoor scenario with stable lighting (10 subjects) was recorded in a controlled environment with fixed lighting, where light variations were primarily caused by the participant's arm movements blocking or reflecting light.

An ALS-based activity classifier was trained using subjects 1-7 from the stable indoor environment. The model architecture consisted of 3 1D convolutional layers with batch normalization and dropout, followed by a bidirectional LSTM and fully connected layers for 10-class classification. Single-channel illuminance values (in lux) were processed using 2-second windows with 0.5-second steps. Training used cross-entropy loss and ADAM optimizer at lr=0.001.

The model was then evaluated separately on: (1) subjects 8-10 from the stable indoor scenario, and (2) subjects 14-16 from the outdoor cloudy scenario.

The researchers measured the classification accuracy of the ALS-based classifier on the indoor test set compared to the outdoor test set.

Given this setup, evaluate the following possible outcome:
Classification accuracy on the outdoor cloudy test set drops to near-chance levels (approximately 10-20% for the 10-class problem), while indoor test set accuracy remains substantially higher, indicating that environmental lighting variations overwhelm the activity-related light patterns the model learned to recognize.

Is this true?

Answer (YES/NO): NO